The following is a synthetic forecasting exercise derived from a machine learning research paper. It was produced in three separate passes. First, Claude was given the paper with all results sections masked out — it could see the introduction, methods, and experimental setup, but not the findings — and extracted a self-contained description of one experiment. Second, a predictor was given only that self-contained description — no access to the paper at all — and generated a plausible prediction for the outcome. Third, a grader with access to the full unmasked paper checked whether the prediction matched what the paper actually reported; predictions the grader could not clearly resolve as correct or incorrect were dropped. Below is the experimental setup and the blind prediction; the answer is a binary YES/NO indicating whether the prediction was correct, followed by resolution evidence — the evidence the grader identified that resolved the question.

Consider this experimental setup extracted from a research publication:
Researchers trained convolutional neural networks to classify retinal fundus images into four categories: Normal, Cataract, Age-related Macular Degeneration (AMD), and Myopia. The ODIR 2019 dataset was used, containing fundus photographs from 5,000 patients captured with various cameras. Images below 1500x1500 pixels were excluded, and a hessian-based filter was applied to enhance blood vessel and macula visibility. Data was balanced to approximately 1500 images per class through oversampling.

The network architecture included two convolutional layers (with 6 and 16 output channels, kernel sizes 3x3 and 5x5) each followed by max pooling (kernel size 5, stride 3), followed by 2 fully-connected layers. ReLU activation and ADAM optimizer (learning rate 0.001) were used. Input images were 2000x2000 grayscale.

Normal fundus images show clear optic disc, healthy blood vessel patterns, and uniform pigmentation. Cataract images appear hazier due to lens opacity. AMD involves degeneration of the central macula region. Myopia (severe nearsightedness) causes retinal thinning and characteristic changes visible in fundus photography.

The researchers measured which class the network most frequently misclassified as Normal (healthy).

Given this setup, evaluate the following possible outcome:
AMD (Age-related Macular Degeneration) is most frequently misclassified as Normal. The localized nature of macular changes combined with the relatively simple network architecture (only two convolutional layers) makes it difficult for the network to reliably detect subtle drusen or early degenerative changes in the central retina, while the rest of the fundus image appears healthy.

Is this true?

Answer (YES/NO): YES